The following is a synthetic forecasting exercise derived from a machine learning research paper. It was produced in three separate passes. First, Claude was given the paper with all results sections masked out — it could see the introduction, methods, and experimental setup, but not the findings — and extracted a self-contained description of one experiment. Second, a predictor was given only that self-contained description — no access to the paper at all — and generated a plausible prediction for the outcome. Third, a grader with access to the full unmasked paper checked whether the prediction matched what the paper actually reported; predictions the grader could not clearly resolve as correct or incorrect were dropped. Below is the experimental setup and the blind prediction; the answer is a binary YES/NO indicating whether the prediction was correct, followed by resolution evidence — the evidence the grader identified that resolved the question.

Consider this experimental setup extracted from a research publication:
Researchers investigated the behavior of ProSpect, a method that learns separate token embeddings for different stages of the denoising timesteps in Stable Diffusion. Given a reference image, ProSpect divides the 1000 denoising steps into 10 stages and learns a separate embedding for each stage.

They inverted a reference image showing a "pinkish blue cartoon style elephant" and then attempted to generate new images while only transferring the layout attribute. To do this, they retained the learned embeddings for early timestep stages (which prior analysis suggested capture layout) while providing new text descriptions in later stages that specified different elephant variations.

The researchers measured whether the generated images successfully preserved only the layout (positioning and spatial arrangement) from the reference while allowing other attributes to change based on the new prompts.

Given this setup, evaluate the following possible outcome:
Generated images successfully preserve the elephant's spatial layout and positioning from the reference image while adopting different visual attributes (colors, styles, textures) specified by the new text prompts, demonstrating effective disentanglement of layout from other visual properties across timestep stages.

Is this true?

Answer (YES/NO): NO